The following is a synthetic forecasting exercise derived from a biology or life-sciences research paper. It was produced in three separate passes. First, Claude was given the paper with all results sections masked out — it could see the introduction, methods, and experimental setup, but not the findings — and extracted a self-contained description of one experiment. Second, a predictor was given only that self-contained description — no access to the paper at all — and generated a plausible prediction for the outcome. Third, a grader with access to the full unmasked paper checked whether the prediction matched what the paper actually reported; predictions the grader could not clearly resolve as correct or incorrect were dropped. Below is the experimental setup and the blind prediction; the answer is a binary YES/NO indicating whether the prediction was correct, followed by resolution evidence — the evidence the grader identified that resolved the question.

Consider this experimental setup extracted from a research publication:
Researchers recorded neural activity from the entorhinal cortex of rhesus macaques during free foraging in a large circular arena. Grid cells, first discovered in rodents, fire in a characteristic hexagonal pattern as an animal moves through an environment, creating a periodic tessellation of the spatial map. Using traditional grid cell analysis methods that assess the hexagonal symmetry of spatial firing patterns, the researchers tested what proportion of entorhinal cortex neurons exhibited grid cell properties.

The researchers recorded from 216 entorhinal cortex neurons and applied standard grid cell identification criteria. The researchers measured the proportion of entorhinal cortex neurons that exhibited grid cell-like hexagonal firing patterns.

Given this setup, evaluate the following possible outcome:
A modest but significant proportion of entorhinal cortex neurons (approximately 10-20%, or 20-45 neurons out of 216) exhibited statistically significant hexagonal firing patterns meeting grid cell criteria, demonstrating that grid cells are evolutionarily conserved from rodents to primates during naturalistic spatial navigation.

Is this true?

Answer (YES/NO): NO